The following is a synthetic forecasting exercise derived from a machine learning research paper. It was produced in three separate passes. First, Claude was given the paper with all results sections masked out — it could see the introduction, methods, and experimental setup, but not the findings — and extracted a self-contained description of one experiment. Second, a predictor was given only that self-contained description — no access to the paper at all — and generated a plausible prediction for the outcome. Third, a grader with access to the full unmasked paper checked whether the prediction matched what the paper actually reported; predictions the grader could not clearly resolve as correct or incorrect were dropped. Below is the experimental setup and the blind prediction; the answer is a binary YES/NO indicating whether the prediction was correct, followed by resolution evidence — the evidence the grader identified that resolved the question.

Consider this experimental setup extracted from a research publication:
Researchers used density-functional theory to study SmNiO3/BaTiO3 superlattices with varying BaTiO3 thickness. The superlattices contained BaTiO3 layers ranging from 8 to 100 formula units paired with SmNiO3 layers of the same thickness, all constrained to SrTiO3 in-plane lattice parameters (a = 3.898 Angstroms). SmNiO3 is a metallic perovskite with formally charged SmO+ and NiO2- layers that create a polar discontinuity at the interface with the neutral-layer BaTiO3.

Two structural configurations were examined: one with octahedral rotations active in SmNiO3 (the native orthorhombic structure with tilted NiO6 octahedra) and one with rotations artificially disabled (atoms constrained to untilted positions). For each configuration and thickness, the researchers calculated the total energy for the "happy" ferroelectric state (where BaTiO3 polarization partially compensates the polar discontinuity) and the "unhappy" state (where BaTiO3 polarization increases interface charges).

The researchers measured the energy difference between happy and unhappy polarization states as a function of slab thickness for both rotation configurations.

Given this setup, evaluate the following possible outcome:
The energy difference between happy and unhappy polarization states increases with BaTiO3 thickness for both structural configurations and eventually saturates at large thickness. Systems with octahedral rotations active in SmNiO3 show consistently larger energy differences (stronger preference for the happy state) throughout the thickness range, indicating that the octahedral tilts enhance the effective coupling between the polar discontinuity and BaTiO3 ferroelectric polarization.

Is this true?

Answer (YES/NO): NO